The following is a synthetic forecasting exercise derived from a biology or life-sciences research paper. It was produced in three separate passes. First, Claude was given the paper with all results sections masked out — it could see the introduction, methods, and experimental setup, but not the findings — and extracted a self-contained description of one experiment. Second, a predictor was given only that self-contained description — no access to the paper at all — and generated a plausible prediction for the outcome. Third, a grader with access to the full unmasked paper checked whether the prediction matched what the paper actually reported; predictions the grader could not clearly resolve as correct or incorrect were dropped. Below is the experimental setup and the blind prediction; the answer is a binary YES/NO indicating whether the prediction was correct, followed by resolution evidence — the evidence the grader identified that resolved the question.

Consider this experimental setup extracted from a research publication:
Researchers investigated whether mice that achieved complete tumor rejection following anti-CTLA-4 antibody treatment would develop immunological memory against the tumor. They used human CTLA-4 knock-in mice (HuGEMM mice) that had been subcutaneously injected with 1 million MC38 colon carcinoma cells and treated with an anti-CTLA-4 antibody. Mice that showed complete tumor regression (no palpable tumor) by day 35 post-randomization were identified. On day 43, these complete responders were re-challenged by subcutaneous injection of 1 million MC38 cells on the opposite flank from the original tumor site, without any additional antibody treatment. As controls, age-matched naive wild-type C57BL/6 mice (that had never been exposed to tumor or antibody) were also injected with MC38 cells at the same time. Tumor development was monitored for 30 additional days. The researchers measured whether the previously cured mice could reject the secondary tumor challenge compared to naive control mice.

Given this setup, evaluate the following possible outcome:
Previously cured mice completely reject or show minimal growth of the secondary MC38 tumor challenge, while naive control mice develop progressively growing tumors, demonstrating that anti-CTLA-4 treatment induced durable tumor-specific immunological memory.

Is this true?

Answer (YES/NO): YES